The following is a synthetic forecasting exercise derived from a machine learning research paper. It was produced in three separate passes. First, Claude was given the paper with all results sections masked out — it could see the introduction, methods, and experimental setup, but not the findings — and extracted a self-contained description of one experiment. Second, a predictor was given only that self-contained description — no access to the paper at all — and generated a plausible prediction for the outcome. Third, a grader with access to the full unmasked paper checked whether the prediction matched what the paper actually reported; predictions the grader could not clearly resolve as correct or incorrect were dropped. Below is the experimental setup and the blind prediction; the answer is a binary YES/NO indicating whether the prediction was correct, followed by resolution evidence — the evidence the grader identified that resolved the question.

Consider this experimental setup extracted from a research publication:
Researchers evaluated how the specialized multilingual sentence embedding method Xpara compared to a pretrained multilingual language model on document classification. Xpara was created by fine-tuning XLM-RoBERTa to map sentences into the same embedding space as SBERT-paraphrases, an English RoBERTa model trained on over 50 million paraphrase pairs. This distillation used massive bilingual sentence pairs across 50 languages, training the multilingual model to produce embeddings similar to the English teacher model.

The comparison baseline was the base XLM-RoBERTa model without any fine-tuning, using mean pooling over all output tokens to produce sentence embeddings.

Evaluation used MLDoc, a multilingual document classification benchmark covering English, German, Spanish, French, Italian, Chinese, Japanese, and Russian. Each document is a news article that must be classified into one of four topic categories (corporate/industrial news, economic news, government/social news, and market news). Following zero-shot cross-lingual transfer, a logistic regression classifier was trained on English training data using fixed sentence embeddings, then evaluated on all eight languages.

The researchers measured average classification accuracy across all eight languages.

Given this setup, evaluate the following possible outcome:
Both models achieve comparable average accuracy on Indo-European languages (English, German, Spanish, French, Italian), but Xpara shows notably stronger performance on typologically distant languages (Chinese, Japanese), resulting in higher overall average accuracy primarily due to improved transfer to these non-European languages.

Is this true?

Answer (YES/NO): NO